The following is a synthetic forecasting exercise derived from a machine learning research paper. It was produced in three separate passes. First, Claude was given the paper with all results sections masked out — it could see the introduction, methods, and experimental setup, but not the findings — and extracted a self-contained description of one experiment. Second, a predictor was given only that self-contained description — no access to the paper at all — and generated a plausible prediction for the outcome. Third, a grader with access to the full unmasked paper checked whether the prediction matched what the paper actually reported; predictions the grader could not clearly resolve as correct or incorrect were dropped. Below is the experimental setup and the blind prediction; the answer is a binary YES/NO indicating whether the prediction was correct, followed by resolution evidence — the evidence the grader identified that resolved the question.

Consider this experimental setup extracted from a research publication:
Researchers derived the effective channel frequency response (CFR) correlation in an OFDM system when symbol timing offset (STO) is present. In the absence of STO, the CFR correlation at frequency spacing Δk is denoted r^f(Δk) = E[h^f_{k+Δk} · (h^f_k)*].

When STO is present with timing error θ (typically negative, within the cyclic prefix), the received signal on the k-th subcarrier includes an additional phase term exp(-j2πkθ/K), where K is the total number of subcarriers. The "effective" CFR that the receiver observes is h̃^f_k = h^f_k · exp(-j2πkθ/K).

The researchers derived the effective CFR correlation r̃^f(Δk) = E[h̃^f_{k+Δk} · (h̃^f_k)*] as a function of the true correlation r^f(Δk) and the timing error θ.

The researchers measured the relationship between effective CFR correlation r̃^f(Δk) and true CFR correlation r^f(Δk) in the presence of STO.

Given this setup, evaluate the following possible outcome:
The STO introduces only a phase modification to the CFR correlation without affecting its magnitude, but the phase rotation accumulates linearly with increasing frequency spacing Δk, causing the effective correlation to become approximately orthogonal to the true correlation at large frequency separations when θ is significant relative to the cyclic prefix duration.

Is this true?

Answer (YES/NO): NO